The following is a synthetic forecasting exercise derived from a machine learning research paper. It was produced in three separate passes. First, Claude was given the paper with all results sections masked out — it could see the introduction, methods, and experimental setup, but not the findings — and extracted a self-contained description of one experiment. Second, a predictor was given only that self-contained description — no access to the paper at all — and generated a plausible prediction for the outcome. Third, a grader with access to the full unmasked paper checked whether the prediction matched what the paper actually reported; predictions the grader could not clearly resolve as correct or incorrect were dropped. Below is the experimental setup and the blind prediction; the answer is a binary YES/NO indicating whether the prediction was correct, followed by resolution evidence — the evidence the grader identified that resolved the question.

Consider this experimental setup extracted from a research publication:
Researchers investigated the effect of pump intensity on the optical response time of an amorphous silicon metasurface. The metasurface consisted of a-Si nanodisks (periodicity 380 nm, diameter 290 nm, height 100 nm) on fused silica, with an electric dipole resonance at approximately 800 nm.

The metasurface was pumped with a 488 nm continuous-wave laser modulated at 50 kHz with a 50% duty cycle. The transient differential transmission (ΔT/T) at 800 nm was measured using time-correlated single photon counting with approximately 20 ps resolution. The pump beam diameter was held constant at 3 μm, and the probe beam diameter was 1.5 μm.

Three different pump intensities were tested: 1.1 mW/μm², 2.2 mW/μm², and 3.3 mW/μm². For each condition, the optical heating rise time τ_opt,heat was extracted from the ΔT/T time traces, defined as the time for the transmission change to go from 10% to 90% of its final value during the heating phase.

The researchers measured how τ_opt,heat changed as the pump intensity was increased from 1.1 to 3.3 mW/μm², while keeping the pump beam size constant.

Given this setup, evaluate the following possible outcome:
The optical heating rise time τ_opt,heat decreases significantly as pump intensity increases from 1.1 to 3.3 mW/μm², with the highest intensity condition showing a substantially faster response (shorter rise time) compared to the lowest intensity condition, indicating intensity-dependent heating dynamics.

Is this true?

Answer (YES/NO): YES